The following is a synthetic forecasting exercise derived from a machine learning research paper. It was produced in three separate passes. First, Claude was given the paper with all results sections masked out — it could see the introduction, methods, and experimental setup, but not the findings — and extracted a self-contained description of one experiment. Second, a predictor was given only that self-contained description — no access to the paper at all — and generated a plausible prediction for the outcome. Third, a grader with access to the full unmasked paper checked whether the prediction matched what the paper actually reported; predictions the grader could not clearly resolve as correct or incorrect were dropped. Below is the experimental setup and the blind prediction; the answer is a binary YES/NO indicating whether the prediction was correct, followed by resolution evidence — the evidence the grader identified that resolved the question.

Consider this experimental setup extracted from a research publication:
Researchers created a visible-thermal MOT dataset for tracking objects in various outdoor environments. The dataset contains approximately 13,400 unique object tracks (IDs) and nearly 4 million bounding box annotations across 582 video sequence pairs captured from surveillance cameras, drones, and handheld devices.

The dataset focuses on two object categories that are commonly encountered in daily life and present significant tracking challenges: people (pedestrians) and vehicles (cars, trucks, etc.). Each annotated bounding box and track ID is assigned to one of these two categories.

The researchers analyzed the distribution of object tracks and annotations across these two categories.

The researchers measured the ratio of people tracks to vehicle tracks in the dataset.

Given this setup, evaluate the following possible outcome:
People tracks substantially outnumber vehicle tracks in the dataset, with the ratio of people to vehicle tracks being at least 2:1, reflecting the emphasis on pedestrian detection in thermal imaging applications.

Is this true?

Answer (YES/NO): YES